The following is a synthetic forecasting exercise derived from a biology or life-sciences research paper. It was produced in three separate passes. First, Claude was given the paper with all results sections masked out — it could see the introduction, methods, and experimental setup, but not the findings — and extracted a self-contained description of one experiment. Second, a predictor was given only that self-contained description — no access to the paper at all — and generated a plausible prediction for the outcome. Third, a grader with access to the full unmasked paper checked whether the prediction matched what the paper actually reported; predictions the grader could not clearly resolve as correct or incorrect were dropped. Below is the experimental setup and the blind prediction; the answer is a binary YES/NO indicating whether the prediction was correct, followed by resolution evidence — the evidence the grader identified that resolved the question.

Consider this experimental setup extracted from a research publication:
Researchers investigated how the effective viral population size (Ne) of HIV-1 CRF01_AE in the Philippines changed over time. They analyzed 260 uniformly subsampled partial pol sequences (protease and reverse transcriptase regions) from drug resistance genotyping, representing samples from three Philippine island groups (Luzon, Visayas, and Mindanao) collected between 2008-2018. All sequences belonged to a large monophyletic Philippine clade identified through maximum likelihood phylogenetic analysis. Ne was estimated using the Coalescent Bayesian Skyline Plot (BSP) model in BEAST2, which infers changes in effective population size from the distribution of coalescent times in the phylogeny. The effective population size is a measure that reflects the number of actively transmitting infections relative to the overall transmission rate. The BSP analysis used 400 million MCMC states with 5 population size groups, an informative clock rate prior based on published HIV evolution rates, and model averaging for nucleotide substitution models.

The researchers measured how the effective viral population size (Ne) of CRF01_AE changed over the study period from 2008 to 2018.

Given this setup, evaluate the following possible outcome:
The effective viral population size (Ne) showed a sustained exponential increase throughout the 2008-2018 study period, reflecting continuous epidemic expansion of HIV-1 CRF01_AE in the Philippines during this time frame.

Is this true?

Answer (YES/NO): NO